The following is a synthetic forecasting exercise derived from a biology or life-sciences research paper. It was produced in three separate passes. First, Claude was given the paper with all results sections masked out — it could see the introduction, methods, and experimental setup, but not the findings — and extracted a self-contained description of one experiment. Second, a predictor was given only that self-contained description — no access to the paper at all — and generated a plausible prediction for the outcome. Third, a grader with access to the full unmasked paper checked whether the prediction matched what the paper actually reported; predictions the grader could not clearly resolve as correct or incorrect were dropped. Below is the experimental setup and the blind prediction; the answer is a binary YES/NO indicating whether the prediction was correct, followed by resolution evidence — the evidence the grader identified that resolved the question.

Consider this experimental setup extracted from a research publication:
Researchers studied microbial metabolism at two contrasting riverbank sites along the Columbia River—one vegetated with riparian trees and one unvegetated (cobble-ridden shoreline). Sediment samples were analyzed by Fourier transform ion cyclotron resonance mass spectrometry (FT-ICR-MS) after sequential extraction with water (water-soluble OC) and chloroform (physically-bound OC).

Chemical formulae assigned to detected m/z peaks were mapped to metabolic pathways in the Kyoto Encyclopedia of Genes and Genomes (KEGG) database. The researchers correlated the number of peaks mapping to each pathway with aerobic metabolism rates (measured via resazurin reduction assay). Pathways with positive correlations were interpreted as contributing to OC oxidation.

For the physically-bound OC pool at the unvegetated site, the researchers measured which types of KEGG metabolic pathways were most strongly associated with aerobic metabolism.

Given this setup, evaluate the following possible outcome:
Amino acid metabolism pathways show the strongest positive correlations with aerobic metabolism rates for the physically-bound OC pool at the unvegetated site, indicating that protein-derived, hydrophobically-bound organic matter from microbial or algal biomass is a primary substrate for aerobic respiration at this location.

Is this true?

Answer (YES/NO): NO